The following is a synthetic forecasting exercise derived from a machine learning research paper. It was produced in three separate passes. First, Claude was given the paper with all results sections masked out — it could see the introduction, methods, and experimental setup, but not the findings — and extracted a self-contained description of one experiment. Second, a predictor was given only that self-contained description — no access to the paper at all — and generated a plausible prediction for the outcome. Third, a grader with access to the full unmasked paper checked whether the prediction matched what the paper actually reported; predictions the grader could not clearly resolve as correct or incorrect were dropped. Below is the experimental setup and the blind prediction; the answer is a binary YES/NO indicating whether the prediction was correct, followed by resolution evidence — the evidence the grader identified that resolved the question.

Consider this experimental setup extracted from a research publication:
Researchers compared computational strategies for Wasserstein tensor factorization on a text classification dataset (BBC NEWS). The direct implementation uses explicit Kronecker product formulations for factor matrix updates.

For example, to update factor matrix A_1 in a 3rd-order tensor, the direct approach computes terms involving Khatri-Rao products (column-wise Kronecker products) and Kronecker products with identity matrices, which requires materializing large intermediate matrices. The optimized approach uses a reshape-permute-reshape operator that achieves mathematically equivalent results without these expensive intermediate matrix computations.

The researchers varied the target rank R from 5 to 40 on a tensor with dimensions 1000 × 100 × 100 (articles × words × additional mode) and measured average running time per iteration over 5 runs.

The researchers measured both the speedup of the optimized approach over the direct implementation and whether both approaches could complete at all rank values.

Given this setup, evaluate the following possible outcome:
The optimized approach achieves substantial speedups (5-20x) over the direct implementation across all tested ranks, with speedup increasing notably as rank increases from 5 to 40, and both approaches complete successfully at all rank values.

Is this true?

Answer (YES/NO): NO